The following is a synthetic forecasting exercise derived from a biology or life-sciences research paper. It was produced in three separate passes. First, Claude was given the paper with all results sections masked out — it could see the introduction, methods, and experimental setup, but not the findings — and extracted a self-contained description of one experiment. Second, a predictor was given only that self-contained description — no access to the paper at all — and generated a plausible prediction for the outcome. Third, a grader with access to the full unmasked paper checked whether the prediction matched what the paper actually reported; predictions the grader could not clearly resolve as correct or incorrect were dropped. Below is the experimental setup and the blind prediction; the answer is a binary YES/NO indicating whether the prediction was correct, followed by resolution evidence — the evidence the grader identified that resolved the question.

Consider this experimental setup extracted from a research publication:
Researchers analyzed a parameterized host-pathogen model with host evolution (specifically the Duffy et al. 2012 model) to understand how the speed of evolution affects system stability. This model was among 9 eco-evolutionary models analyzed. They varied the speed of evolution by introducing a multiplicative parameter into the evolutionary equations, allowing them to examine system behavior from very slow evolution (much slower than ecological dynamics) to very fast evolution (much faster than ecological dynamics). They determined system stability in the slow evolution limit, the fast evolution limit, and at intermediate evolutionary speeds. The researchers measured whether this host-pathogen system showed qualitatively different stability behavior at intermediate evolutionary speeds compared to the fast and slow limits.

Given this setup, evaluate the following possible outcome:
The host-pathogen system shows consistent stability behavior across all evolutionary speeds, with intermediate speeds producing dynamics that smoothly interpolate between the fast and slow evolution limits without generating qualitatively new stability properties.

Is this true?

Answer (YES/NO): NO